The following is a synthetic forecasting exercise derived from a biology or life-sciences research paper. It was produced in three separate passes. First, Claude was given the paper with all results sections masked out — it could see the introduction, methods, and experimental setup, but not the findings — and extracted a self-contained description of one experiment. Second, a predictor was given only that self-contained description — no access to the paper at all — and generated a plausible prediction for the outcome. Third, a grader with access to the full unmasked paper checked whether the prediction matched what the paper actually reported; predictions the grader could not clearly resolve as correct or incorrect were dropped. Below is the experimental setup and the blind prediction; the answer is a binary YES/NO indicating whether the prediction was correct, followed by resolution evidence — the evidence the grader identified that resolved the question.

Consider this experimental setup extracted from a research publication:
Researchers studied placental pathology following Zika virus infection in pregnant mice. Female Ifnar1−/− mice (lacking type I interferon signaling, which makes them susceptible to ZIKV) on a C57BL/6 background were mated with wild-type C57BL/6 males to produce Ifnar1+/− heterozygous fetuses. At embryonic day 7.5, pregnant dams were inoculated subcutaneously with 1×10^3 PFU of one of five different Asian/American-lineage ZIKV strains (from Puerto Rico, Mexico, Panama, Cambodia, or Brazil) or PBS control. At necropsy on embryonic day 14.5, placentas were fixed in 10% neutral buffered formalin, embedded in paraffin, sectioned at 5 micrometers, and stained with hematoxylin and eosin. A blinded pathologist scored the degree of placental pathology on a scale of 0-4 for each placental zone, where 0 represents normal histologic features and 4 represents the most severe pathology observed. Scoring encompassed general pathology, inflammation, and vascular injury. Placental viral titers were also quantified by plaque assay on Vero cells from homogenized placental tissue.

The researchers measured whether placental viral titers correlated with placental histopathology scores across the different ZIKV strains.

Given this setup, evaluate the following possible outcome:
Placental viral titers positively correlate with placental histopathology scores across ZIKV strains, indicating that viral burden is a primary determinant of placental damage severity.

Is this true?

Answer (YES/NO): NO